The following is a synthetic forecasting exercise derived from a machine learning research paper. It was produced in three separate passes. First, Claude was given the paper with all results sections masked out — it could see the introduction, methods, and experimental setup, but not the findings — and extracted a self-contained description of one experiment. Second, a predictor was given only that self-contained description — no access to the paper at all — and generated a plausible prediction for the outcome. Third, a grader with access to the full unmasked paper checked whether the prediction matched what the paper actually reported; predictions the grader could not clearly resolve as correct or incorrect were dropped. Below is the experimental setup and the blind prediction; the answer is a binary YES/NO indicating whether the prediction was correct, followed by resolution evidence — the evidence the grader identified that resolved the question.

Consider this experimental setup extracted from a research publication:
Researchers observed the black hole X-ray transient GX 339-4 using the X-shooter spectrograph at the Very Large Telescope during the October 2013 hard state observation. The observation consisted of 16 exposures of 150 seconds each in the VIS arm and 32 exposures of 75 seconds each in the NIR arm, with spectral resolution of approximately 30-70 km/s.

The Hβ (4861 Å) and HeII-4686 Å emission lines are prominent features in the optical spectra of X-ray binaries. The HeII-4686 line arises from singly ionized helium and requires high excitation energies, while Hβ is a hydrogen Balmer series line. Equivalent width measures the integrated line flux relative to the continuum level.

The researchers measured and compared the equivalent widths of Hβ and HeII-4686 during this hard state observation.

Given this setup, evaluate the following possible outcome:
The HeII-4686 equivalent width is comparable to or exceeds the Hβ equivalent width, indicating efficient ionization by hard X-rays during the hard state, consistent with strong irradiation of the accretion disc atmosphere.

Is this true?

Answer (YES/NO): YES